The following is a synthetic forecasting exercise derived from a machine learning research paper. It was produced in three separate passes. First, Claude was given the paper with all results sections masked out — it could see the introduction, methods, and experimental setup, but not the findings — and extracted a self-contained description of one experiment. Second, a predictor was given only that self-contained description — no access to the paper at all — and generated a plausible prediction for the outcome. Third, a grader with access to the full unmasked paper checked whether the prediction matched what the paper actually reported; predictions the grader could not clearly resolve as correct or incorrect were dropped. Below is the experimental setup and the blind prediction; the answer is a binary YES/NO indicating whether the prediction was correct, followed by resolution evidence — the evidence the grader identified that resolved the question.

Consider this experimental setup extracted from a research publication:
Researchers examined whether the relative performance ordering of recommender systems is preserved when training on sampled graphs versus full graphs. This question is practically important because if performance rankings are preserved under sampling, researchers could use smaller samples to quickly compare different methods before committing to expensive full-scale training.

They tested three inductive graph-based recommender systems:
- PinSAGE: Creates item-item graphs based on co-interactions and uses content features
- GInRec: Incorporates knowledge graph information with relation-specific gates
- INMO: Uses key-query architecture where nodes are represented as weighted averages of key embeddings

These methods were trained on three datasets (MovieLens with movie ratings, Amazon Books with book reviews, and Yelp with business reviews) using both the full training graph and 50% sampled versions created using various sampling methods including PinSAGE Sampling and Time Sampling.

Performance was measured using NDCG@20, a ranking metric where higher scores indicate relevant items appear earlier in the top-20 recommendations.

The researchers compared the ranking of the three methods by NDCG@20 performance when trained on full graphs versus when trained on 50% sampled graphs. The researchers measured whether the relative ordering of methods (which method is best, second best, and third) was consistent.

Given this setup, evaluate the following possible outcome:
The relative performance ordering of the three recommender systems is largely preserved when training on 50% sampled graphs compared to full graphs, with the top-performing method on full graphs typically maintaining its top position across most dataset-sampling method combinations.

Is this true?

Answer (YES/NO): YES